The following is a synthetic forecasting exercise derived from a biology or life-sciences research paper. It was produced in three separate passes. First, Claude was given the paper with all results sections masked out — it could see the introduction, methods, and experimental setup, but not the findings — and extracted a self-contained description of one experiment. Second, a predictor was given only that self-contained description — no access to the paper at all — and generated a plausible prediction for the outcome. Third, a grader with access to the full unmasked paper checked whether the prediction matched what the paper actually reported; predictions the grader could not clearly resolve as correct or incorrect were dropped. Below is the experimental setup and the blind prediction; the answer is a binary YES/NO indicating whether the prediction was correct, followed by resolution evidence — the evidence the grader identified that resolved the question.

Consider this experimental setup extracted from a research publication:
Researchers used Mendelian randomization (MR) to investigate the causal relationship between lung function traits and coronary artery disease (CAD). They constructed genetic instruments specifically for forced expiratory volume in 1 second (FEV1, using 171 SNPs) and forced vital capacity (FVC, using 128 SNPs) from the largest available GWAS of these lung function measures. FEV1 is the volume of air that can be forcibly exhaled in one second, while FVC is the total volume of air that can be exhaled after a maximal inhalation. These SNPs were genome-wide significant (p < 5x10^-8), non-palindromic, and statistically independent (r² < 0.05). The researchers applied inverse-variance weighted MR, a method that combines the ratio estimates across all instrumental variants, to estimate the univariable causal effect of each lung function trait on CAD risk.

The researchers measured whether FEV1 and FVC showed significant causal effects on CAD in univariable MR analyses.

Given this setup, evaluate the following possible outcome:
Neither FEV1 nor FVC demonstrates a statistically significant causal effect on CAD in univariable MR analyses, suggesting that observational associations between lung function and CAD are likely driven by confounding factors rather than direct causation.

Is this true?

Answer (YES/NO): NO